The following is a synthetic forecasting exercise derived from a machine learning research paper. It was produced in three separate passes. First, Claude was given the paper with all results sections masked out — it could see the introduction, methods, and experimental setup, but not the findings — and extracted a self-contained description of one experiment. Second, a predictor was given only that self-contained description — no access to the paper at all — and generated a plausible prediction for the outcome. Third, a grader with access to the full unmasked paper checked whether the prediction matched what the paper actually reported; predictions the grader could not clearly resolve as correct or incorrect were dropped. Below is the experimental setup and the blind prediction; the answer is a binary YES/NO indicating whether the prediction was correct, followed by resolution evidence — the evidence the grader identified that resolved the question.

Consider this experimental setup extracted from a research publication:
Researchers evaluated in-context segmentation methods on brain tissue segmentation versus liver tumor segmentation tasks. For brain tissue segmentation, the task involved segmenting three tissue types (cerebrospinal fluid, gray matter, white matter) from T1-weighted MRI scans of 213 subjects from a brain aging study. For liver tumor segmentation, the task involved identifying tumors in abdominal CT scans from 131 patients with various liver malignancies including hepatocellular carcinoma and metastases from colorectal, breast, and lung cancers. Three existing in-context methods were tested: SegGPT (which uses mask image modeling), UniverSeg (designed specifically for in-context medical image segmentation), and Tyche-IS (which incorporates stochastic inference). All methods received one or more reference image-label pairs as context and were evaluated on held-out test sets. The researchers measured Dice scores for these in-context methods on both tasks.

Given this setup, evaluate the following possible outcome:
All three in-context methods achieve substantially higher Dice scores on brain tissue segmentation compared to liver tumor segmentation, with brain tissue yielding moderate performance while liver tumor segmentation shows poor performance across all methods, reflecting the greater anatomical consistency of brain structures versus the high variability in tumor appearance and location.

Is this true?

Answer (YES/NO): YES